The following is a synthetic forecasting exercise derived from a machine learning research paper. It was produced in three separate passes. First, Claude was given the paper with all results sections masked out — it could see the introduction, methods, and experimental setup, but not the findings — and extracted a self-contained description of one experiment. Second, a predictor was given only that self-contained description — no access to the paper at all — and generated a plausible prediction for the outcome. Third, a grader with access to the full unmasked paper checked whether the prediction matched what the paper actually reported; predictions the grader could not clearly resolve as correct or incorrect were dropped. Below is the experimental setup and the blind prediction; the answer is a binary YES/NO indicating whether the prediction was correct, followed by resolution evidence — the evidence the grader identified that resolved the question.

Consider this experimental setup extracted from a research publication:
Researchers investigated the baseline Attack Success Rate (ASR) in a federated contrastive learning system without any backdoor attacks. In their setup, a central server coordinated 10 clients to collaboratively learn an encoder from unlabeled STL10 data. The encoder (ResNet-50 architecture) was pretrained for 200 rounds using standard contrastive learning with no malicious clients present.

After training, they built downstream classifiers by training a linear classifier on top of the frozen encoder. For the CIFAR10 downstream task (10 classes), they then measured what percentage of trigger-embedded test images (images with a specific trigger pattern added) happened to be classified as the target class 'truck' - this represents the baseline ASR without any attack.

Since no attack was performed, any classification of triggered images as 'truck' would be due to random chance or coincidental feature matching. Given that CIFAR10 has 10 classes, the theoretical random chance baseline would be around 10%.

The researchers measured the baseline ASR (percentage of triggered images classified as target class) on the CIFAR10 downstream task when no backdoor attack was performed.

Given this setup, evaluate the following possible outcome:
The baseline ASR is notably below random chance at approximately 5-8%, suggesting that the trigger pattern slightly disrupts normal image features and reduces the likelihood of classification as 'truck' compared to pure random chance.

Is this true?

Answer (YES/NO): NO